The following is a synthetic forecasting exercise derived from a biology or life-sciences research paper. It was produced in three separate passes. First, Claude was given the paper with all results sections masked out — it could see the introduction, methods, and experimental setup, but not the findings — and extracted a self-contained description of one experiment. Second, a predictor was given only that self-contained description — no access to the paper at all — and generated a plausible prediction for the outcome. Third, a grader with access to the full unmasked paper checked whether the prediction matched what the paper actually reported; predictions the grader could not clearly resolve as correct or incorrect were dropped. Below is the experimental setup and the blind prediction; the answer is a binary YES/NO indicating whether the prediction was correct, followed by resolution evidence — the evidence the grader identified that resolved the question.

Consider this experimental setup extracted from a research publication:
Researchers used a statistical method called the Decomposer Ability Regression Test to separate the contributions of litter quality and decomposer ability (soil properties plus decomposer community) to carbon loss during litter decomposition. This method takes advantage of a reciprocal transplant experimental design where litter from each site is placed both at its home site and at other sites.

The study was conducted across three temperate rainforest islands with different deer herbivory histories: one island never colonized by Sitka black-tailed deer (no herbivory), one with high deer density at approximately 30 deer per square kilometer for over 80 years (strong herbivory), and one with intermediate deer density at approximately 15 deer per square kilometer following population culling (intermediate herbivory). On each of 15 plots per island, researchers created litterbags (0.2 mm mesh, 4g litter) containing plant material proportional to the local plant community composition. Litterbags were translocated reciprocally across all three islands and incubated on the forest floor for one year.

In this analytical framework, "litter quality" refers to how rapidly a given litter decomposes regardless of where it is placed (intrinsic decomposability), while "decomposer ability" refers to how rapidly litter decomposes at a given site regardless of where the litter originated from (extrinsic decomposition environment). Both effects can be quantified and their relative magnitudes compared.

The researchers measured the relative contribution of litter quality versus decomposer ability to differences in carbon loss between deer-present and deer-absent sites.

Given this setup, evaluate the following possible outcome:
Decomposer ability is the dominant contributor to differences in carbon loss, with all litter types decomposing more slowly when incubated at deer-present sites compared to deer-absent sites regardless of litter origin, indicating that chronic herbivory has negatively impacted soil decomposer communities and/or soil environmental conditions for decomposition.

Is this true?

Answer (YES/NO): NO